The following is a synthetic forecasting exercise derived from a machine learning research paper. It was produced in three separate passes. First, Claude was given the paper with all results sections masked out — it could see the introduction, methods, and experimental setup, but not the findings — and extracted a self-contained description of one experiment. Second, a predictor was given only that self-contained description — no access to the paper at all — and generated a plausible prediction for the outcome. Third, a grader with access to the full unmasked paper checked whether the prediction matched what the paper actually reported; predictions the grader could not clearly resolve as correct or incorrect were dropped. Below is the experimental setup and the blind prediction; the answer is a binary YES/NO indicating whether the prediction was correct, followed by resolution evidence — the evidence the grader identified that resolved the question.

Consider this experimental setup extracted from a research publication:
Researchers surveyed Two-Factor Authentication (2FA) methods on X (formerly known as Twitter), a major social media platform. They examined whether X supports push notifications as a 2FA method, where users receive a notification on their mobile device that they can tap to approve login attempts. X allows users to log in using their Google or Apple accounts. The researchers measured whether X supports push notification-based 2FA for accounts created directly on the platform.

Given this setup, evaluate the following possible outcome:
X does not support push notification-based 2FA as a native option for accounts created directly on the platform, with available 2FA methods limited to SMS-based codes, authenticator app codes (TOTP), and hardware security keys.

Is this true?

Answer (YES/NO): NO